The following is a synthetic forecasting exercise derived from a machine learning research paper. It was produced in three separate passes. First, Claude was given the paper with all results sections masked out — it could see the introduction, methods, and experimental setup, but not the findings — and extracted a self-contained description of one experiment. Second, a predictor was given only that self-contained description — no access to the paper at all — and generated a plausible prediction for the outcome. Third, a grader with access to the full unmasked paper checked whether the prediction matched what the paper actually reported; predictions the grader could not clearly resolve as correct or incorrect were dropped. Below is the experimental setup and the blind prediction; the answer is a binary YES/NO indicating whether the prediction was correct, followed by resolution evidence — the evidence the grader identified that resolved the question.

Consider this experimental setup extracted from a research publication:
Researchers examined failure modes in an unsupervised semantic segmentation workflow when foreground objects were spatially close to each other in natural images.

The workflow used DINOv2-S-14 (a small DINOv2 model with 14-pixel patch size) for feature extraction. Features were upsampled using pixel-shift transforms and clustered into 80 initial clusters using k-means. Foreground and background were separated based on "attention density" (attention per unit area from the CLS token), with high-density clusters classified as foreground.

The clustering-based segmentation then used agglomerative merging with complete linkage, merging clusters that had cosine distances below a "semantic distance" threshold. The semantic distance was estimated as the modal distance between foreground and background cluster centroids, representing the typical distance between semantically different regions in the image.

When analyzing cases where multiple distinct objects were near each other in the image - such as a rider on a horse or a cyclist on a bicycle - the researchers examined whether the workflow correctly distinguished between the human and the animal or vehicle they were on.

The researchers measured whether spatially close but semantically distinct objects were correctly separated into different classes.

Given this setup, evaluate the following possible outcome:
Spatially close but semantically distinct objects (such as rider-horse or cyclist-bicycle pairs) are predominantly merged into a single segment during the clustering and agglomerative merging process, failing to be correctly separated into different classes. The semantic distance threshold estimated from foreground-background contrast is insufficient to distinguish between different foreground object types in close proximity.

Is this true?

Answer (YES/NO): YES